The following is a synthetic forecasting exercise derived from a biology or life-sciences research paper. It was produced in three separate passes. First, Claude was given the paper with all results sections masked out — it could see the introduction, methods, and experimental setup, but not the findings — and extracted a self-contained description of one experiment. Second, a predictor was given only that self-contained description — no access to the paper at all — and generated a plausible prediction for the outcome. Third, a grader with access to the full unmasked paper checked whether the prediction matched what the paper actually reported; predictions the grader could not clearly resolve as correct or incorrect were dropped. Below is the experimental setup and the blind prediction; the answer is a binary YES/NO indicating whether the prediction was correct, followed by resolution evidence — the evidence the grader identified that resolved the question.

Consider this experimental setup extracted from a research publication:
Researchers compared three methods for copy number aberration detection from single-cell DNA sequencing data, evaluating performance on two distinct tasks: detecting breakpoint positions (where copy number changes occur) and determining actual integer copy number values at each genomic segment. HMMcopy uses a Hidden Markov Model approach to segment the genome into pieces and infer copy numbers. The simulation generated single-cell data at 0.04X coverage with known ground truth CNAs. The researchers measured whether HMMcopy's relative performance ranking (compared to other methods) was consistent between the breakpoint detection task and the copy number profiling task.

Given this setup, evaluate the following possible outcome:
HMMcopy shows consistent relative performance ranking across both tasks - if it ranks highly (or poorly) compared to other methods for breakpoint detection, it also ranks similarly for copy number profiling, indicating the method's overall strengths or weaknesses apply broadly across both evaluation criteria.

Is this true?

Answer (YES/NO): NO